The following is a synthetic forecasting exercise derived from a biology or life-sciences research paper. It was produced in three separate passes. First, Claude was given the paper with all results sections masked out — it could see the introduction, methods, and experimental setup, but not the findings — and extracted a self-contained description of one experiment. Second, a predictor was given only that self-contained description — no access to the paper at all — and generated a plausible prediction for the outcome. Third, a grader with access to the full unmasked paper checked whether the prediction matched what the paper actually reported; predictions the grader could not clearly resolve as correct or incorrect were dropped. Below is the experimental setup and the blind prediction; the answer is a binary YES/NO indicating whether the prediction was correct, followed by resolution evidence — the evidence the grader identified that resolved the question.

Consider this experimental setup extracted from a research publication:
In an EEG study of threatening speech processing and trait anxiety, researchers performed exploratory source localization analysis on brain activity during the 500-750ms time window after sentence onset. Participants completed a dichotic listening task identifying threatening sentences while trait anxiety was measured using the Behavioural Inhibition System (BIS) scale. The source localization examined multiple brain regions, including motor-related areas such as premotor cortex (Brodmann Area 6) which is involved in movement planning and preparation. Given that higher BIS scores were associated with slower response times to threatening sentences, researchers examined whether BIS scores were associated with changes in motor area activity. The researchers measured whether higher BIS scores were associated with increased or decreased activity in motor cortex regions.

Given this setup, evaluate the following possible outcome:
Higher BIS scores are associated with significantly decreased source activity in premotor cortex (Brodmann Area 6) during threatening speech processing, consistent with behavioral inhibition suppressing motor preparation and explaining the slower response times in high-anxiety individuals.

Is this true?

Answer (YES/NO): YES